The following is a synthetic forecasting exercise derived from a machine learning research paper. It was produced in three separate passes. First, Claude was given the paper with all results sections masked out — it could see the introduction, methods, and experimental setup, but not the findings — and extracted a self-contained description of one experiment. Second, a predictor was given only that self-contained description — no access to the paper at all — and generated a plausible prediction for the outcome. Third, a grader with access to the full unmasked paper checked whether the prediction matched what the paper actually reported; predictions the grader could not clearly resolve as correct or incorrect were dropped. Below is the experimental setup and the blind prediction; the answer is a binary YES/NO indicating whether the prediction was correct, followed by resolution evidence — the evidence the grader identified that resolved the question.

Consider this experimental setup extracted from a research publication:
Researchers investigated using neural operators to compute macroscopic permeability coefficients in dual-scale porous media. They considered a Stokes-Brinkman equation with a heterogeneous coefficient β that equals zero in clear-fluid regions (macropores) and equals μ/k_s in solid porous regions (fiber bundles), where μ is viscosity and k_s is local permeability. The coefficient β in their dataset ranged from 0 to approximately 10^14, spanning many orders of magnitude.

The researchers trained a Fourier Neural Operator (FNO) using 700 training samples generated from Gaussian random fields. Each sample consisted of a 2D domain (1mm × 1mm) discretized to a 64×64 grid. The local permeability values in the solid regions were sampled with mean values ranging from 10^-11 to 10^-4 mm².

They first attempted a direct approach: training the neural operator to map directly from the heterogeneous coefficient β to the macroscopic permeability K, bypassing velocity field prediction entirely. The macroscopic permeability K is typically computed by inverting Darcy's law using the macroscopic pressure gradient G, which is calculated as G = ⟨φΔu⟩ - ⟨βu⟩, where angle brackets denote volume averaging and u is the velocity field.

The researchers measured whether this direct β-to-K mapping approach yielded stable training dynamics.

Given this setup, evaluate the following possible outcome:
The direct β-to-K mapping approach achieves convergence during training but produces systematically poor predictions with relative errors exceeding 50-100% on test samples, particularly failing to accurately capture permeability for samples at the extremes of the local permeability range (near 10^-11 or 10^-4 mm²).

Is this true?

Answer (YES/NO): NO